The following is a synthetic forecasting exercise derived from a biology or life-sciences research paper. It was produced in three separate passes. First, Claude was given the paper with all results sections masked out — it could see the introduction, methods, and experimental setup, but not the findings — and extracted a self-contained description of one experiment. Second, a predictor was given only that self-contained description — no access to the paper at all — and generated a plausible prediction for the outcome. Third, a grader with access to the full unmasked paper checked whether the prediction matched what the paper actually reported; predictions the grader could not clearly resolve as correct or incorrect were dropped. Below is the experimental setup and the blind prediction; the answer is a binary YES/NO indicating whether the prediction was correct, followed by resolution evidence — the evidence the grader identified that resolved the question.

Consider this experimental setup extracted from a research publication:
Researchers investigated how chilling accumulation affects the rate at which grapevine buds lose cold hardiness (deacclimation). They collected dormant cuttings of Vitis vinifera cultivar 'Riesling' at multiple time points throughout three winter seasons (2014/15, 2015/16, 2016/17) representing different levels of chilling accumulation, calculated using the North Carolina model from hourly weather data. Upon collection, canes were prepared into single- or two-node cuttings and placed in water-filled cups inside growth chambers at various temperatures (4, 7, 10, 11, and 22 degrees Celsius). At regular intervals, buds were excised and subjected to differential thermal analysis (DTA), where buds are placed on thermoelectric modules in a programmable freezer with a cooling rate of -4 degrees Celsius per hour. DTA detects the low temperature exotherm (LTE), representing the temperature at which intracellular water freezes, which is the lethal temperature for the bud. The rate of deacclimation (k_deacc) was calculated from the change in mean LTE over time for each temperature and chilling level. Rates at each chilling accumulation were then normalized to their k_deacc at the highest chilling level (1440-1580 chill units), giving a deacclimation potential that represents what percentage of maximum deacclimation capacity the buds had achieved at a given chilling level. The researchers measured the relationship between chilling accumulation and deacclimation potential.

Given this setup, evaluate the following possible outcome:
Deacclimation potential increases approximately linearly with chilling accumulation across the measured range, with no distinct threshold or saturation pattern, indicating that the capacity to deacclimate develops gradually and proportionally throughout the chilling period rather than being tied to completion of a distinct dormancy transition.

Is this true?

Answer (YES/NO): NO